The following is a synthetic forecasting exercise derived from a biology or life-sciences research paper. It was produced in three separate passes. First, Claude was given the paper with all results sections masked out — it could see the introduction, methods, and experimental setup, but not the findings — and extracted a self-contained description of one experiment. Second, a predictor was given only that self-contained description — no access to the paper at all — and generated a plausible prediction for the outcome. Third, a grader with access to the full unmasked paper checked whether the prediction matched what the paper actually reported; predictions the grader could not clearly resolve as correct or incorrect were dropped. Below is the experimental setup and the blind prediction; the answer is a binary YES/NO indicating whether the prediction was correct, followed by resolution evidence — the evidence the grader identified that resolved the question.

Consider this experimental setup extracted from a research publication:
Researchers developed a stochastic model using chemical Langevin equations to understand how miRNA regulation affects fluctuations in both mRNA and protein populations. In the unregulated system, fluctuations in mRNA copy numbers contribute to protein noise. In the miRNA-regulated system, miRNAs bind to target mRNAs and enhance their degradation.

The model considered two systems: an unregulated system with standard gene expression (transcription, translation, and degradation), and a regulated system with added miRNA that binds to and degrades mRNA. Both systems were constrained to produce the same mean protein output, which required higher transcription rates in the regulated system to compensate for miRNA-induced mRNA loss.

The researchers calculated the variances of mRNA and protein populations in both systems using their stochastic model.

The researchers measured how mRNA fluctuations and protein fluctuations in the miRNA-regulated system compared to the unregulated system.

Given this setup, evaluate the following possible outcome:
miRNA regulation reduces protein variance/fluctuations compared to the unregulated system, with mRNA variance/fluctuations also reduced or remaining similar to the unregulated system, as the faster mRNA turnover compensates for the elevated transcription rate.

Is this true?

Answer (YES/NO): NO